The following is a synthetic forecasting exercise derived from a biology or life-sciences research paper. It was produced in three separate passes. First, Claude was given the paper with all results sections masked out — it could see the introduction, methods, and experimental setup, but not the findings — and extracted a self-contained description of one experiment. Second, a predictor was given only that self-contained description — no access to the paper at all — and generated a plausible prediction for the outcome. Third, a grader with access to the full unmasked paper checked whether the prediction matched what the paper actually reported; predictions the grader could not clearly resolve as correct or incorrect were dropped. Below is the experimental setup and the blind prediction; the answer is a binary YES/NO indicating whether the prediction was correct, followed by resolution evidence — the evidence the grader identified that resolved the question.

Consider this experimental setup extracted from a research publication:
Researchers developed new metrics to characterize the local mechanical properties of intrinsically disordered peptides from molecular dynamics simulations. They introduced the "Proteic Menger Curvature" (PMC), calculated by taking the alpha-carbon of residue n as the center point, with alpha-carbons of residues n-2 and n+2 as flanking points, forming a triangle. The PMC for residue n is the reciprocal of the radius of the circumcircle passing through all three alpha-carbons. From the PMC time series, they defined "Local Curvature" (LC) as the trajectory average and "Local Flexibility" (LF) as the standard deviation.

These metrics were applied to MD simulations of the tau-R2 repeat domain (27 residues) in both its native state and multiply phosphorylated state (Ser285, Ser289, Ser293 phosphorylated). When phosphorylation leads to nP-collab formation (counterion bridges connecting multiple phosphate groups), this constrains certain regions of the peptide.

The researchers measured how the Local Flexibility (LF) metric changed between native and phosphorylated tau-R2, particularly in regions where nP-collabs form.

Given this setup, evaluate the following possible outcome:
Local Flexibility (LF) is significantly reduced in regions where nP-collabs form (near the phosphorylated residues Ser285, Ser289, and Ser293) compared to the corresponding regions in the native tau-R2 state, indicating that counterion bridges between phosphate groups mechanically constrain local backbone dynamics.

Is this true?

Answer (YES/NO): YES